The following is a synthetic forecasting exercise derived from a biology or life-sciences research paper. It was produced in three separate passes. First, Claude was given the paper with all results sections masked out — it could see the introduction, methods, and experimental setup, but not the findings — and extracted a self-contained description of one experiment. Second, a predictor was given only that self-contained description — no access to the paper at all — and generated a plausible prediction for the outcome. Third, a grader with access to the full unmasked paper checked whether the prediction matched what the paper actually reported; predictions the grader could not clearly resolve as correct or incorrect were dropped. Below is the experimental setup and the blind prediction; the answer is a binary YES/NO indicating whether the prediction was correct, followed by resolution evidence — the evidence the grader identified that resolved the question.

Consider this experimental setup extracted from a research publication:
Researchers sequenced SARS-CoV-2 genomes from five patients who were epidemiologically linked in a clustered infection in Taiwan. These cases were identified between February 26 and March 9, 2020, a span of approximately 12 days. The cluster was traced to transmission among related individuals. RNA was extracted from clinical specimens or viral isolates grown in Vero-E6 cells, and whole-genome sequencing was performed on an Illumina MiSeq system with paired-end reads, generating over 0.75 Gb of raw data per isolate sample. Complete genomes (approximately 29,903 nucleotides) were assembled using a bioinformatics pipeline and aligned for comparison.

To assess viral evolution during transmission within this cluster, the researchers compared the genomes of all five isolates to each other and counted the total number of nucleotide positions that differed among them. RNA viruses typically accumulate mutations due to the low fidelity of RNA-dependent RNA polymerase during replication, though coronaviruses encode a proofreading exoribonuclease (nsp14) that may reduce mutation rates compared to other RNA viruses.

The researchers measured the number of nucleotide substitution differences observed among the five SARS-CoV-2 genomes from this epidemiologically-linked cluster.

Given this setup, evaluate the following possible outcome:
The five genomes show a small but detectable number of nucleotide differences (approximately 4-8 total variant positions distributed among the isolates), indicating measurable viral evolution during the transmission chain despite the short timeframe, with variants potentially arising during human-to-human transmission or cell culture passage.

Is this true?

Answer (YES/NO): YES